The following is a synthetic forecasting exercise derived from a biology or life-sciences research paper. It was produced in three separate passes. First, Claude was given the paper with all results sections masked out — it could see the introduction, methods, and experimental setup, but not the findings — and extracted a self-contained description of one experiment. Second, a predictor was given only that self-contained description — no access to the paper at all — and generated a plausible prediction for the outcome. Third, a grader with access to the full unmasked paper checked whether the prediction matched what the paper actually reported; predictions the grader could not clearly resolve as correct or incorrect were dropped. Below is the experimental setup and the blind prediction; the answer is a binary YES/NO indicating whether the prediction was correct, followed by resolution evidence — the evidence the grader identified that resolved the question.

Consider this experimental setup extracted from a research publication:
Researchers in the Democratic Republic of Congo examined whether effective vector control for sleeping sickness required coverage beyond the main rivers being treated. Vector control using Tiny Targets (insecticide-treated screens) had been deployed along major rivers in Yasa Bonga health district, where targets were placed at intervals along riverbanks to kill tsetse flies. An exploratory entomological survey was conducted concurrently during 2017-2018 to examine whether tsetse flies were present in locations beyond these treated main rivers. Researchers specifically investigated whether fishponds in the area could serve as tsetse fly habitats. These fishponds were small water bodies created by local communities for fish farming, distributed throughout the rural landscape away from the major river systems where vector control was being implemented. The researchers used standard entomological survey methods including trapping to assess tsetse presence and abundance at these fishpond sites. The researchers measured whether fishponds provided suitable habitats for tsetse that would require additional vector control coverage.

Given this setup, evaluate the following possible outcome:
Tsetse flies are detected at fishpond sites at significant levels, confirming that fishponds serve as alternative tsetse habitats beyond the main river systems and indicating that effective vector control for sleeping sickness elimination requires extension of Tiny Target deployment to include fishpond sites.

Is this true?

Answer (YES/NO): YES